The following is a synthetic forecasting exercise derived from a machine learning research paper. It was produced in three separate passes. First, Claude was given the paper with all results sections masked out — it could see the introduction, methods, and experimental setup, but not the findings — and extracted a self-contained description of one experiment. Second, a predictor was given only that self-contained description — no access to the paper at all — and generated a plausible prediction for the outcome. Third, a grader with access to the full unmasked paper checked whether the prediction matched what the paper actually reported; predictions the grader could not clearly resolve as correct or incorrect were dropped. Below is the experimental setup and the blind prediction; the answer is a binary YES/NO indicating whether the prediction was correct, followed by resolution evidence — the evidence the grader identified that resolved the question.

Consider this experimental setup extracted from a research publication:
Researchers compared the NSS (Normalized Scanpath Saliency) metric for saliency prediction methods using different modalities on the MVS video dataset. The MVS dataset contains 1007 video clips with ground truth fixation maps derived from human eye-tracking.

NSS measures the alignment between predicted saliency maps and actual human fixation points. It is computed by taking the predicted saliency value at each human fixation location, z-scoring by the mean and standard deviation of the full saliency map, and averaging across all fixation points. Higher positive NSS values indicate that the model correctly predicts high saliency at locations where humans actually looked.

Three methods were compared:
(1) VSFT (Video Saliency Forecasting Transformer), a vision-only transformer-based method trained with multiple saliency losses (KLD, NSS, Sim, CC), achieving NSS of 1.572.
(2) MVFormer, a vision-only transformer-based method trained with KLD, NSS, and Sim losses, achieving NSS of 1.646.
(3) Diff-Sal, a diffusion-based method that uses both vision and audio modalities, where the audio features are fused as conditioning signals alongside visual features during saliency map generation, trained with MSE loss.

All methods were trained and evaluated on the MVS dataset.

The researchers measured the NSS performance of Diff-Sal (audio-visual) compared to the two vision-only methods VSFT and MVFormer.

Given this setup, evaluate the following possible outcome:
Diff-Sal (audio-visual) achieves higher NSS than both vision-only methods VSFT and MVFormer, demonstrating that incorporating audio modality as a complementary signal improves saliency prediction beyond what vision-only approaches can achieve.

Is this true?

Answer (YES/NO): NO